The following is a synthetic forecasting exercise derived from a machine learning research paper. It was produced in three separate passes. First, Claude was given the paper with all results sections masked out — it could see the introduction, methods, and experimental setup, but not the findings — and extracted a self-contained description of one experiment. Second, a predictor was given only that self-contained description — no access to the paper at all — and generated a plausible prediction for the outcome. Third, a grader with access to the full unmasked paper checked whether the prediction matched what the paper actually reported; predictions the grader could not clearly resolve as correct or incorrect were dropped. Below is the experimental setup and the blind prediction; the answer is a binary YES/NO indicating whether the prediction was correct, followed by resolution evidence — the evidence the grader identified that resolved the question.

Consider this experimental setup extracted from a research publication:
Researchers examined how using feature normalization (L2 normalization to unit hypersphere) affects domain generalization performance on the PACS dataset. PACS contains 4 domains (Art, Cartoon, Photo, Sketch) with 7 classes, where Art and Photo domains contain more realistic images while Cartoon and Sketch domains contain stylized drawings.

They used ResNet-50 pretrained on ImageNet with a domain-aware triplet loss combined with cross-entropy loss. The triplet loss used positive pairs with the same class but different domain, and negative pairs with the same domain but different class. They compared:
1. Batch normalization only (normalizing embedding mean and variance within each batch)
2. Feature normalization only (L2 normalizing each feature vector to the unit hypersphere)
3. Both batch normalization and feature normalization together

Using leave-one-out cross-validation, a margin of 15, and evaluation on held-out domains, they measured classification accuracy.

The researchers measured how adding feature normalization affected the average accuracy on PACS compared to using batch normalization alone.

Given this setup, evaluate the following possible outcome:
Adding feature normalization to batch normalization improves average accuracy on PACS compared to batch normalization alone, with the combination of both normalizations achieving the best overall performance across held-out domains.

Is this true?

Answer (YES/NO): NO